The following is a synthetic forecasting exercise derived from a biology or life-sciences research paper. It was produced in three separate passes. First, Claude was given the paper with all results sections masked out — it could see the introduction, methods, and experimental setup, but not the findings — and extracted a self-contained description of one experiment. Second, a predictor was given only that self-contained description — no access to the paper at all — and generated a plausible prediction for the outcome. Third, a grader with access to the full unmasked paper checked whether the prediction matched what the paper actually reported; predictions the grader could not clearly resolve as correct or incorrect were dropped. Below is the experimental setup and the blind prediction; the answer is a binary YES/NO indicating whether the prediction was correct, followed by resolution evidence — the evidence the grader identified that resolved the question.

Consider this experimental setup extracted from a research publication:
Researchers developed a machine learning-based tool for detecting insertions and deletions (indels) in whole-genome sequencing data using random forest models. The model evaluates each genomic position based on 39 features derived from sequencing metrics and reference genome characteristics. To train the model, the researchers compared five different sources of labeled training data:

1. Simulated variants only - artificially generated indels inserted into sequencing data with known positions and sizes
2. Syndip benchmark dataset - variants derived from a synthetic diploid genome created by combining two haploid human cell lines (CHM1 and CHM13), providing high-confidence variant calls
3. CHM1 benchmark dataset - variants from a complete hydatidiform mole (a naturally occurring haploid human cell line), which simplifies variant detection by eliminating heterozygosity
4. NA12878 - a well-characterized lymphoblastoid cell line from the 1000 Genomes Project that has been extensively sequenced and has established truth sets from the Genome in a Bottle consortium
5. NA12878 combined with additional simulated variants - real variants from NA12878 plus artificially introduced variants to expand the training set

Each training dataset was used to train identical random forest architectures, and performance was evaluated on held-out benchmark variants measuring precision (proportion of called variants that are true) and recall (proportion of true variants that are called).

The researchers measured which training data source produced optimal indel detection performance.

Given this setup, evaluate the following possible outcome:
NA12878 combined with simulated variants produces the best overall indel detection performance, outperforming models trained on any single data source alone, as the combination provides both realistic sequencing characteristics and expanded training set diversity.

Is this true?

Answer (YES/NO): YES